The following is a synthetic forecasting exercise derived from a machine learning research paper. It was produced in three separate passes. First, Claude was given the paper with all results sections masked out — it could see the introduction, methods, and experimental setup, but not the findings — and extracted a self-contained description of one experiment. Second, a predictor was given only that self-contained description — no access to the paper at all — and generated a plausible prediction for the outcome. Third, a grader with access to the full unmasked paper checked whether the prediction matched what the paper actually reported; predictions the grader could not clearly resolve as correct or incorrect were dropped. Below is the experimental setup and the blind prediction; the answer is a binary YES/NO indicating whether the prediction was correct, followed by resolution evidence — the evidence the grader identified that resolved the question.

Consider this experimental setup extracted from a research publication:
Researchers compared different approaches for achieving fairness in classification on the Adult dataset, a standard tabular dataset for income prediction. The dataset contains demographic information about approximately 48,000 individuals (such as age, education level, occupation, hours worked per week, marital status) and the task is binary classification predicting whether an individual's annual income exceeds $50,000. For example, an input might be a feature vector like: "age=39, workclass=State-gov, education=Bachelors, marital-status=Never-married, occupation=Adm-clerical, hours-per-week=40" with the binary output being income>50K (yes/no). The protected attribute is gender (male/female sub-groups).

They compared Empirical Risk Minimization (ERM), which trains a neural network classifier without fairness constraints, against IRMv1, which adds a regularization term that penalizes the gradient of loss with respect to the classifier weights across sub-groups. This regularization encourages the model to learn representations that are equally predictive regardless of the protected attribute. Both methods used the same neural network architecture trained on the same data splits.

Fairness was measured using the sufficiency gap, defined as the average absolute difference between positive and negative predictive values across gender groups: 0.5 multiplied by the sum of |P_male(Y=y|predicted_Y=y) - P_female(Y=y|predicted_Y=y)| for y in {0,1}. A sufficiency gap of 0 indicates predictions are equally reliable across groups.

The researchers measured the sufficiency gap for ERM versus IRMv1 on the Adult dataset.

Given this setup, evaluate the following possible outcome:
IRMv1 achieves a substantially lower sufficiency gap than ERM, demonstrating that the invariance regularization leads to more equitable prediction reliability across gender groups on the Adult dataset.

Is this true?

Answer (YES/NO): YES